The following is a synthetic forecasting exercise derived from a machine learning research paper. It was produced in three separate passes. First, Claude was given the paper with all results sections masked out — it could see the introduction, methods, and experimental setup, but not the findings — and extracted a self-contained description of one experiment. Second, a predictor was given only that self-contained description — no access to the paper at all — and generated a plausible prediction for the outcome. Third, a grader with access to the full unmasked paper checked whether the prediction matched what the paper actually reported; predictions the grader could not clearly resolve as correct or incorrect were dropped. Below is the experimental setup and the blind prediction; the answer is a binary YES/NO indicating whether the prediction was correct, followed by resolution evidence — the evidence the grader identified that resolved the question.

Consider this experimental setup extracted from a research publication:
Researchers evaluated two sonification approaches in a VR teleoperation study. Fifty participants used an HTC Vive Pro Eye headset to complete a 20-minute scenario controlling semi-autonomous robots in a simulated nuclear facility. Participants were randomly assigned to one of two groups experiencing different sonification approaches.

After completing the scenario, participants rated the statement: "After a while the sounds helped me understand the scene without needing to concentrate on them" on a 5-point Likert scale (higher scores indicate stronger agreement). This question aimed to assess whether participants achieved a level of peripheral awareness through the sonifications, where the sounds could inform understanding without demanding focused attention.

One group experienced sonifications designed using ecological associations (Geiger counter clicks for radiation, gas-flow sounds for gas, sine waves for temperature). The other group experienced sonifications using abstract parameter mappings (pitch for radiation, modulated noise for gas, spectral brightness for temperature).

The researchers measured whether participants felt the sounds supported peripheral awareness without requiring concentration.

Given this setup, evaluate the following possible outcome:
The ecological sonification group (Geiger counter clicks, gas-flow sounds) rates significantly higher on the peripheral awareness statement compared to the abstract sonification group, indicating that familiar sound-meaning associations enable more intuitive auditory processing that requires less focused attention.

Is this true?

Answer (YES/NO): NO